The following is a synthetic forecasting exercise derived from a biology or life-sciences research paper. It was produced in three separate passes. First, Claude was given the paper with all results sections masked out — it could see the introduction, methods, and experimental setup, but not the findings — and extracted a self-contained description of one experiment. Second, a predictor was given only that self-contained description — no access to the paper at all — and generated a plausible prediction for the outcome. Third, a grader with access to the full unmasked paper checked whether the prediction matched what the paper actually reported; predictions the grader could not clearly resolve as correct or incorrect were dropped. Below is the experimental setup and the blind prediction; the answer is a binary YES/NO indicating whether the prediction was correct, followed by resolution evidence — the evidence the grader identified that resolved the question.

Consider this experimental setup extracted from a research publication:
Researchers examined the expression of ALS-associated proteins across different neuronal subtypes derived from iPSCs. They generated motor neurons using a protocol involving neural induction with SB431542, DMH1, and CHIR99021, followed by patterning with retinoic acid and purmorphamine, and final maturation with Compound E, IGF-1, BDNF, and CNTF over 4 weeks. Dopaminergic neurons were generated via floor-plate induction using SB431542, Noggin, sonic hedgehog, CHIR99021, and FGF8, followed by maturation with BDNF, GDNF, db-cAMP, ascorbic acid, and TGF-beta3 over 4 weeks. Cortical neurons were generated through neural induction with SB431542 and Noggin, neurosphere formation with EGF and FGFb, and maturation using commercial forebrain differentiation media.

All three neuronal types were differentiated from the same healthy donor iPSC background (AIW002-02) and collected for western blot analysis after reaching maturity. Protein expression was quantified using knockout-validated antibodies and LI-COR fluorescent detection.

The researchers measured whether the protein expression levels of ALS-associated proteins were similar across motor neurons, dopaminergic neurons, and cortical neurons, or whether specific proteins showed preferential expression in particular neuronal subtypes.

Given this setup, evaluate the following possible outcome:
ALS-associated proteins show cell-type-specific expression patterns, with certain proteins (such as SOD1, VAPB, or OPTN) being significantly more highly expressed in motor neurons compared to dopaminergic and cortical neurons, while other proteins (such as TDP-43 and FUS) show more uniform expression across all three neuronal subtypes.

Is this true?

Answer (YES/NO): NO